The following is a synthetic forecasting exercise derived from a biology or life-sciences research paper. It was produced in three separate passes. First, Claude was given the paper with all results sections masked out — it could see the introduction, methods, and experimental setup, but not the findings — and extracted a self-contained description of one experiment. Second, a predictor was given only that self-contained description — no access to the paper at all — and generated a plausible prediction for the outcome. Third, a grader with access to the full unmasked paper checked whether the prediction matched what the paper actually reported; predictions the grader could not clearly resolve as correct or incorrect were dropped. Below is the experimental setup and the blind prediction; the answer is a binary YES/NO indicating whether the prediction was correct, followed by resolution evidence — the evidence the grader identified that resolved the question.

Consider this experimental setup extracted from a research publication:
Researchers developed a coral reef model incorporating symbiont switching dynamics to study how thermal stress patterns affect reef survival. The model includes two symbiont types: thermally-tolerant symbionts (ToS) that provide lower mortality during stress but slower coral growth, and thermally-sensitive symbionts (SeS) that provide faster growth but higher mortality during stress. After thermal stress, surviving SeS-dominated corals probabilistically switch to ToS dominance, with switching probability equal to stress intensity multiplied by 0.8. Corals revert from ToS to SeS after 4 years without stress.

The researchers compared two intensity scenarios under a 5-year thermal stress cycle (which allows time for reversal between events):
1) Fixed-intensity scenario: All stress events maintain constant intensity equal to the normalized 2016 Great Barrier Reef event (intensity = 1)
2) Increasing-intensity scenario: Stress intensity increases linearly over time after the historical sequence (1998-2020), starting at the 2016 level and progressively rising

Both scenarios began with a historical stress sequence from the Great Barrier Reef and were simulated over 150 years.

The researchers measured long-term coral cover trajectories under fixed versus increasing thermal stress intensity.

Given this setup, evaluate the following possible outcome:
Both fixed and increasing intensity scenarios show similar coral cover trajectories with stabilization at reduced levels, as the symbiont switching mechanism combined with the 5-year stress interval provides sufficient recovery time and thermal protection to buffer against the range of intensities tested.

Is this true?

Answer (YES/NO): NO